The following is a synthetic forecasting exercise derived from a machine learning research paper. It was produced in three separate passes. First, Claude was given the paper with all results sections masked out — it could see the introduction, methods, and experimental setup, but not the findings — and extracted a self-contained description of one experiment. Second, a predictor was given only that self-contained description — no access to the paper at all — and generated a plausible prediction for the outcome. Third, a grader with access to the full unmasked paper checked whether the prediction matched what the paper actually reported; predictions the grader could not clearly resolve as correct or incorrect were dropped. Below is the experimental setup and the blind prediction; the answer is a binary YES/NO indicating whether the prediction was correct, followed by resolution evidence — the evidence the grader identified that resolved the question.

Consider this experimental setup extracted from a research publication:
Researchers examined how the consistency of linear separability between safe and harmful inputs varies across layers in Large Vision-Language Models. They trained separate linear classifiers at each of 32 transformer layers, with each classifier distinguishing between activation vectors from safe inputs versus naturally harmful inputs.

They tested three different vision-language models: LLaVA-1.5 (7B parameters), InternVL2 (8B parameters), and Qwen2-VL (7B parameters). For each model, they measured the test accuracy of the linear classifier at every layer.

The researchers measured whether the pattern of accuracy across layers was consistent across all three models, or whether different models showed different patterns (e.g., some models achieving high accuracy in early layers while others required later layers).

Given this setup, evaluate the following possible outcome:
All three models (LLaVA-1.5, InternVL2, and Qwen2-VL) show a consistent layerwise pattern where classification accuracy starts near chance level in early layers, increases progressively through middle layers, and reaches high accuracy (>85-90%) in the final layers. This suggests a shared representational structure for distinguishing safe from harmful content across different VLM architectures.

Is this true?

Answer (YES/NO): NO